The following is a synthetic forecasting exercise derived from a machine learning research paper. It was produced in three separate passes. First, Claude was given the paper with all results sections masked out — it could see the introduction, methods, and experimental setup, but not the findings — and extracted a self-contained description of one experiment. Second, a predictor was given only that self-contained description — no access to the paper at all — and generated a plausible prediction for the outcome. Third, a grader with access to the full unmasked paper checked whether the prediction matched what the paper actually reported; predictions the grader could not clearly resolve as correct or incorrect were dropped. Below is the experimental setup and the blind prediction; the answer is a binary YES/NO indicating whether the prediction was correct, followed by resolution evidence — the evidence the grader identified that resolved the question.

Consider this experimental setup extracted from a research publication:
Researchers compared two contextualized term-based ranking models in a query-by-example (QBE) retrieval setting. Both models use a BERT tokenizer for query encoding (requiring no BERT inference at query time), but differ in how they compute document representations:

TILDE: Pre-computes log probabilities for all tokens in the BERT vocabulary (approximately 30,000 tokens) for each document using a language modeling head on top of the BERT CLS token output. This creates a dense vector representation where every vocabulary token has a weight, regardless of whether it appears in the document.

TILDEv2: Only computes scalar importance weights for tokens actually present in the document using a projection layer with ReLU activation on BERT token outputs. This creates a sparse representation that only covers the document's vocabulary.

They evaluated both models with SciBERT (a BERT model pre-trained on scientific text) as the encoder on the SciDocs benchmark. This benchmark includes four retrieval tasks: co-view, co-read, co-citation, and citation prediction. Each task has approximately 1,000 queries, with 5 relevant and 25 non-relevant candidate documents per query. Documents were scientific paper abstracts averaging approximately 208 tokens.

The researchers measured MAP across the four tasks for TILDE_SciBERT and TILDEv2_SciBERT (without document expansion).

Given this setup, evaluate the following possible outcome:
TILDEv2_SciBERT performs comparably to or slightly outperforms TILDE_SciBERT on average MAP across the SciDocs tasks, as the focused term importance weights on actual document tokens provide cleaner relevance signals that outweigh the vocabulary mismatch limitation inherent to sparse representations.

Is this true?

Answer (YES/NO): NO